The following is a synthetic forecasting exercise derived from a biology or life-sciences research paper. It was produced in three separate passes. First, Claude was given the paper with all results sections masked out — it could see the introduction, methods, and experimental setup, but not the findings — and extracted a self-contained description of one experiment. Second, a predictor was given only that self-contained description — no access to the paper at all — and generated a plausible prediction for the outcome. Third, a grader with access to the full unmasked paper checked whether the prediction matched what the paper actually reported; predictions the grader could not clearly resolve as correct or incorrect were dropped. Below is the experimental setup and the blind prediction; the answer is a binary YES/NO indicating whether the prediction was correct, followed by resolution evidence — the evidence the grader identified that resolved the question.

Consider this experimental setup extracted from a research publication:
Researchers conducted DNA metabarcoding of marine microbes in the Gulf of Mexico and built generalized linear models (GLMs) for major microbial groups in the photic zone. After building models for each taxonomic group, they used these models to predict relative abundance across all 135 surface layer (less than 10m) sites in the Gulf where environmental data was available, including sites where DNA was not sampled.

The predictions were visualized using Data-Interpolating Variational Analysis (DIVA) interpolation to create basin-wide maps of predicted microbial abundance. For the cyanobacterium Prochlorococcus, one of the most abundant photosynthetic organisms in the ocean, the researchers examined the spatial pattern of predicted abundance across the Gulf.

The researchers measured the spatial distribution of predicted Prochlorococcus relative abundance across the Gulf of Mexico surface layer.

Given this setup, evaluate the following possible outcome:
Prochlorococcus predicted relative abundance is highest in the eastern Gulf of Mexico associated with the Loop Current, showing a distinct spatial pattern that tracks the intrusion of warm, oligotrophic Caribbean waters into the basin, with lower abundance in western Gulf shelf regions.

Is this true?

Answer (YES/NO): NO